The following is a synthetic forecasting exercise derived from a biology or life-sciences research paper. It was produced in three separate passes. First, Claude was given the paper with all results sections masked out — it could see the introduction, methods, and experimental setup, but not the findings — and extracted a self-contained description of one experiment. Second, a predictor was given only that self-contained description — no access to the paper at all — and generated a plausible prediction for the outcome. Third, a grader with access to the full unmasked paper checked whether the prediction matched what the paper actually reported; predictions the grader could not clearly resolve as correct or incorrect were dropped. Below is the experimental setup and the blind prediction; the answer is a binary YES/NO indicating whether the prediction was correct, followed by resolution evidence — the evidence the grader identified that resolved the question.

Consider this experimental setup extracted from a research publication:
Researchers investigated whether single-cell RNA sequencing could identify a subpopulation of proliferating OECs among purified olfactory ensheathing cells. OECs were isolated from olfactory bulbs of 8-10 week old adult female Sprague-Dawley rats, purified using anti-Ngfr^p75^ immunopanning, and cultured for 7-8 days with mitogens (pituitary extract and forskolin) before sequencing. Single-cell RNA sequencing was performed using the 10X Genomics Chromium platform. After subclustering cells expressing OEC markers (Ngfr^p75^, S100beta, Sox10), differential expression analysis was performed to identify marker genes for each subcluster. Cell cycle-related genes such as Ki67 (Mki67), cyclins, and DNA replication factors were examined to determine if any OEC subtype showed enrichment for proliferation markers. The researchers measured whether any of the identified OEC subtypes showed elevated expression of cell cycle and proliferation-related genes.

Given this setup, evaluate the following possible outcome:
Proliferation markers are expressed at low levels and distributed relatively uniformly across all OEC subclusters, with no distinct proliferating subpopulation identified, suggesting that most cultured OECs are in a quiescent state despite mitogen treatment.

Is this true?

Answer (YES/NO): NO